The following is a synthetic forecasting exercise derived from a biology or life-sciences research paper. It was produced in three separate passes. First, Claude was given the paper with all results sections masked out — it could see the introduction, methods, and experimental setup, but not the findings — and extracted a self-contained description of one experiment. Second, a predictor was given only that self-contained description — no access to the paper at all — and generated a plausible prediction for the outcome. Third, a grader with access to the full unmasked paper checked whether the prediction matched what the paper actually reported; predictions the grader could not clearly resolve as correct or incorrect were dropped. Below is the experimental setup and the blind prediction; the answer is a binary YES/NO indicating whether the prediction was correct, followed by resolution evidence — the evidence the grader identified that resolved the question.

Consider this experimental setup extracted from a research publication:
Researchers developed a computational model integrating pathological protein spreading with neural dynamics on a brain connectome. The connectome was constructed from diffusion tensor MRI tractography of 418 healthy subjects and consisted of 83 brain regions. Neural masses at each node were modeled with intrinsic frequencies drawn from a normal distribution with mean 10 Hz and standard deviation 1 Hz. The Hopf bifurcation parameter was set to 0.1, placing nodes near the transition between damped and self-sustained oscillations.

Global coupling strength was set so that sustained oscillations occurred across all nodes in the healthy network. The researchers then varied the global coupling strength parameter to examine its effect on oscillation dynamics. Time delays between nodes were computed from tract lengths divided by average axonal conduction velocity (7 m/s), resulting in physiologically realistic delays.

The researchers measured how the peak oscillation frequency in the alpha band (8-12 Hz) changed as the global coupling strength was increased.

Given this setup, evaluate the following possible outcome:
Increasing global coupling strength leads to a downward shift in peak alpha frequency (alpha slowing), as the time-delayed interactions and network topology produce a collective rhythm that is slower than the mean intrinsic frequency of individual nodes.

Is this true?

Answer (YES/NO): YES